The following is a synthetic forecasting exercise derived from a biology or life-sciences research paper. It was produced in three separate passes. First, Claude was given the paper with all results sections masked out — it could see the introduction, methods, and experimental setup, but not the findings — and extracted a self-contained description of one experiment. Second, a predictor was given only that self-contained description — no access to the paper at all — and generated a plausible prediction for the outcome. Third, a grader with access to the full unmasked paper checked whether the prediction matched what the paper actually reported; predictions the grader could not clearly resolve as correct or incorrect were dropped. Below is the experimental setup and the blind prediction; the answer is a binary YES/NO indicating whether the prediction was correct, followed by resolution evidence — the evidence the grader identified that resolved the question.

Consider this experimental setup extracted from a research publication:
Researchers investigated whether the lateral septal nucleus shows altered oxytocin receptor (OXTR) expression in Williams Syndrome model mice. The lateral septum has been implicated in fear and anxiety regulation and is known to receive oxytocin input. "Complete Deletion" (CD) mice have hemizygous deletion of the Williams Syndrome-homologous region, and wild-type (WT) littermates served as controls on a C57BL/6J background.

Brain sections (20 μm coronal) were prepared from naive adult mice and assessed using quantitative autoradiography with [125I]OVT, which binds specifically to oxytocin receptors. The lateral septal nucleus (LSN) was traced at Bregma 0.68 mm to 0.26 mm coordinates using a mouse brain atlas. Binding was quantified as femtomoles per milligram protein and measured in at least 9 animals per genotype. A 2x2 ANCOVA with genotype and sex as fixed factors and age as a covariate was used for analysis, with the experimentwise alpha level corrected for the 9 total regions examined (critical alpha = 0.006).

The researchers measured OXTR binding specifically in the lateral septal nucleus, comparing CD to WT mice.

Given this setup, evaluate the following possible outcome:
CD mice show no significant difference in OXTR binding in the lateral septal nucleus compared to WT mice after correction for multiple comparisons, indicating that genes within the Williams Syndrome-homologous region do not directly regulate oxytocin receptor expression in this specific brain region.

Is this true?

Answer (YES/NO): YES